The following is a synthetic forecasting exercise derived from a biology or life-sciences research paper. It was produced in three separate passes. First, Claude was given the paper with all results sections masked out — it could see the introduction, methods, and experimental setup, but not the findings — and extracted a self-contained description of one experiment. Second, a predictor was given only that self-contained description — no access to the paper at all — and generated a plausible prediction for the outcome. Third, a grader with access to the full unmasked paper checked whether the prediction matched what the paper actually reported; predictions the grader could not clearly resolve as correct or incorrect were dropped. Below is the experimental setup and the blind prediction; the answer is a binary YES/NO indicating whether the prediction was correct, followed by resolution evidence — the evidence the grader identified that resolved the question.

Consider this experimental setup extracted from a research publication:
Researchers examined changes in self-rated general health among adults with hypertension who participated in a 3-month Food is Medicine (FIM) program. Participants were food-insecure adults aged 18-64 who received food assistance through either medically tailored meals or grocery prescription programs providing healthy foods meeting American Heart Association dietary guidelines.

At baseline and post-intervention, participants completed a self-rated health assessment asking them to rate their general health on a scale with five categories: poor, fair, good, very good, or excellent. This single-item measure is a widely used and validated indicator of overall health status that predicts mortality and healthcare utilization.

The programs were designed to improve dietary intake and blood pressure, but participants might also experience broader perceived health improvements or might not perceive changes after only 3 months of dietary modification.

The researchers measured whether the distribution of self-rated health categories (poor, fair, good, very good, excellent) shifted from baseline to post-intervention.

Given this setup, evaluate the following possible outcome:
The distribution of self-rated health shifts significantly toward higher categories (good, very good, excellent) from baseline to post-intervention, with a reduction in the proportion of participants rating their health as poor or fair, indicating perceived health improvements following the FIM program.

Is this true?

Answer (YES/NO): YES